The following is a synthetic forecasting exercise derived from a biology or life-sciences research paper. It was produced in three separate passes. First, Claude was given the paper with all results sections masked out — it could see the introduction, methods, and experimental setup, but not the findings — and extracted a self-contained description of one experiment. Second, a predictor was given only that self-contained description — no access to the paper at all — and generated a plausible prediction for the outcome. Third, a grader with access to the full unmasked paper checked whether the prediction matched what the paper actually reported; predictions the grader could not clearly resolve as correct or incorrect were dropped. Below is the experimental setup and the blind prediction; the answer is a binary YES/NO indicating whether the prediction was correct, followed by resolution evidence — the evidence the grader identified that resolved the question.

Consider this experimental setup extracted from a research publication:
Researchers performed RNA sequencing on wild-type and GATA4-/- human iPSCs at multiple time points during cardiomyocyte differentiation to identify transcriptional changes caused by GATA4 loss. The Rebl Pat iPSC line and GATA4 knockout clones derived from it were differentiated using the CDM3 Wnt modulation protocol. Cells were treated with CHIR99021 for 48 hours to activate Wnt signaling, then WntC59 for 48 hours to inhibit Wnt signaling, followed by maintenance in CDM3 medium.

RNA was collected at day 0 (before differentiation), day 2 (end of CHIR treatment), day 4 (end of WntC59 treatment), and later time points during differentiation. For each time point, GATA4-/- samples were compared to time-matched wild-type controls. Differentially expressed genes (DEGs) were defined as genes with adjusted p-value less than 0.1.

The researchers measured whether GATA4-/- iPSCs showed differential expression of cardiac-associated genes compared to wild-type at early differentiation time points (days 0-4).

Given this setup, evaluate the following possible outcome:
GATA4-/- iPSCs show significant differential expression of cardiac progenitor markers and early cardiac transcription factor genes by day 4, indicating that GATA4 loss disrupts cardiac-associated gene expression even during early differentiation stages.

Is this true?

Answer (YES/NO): NO